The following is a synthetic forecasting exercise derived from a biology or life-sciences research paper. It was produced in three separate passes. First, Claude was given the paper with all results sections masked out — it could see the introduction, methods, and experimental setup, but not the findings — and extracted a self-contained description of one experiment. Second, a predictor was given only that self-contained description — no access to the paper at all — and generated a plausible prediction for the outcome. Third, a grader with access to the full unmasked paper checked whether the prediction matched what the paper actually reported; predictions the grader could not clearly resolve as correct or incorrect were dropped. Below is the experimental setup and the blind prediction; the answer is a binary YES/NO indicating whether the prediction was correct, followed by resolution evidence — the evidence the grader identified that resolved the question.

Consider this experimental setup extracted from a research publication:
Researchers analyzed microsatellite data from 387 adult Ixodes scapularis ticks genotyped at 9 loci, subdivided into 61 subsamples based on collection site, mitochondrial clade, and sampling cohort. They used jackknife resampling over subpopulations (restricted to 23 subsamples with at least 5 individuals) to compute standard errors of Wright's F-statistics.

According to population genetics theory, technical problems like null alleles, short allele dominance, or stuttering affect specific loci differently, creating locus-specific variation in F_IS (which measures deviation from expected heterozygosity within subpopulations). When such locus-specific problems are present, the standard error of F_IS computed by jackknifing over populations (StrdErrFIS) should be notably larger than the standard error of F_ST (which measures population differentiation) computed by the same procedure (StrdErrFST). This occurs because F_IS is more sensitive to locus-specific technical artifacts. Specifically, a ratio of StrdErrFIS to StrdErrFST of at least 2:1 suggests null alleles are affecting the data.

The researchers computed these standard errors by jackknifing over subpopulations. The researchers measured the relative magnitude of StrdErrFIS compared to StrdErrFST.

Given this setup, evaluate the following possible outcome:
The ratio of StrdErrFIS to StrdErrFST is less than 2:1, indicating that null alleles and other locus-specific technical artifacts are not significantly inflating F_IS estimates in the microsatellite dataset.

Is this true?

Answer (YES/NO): NO